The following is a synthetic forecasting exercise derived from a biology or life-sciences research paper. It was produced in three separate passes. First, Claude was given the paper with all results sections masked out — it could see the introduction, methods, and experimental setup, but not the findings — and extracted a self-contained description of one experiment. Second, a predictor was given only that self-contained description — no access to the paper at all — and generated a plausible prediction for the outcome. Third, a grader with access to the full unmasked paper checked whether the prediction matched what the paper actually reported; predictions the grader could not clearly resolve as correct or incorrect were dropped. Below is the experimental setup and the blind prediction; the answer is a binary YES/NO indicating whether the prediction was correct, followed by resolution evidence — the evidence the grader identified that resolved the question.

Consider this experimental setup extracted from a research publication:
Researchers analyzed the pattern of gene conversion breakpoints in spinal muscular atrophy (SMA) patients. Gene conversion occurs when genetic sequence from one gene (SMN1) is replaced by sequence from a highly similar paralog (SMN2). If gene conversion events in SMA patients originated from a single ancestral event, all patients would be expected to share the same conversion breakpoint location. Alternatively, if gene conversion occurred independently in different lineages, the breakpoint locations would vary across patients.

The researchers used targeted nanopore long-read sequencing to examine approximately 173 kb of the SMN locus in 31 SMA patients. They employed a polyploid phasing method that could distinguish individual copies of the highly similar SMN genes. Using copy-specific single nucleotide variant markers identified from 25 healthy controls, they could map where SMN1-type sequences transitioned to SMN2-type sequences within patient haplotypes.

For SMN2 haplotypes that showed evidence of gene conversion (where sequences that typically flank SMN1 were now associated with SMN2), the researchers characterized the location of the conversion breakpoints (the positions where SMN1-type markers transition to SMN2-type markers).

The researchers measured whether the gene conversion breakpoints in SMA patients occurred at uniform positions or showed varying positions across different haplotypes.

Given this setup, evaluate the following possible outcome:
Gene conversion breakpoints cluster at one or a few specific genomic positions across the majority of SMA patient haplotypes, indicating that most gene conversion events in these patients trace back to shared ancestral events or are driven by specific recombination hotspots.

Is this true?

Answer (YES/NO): NO